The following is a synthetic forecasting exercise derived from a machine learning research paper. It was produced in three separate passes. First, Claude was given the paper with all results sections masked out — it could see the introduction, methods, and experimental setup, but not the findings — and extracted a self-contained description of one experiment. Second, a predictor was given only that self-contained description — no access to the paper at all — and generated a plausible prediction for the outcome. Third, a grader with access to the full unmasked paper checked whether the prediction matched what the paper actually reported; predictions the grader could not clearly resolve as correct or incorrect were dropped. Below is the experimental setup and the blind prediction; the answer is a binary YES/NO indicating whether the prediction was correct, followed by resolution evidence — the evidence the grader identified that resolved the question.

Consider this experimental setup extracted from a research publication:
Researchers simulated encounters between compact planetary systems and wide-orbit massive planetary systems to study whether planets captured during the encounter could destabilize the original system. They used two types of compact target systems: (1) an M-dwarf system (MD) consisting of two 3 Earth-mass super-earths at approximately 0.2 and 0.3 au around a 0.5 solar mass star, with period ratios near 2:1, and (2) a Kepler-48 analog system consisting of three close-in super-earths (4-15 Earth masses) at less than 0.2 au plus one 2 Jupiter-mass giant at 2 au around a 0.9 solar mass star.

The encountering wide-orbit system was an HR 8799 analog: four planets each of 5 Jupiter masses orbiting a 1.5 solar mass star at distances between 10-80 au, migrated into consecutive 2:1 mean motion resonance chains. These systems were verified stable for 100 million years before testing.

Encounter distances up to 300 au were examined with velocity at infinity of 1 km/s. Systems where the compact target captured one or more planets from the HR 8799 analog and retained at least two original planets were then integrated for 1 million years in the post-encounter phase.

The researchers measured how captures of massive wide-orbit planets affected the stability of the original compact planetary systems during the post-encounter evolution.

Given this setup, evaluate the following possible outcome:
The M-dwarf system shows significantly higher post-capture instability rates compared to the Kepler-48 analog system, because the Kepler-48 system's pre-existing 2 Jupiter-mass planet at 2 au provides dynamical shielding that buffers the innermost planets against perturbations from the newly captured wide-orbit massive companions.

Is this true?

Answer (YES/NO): NO